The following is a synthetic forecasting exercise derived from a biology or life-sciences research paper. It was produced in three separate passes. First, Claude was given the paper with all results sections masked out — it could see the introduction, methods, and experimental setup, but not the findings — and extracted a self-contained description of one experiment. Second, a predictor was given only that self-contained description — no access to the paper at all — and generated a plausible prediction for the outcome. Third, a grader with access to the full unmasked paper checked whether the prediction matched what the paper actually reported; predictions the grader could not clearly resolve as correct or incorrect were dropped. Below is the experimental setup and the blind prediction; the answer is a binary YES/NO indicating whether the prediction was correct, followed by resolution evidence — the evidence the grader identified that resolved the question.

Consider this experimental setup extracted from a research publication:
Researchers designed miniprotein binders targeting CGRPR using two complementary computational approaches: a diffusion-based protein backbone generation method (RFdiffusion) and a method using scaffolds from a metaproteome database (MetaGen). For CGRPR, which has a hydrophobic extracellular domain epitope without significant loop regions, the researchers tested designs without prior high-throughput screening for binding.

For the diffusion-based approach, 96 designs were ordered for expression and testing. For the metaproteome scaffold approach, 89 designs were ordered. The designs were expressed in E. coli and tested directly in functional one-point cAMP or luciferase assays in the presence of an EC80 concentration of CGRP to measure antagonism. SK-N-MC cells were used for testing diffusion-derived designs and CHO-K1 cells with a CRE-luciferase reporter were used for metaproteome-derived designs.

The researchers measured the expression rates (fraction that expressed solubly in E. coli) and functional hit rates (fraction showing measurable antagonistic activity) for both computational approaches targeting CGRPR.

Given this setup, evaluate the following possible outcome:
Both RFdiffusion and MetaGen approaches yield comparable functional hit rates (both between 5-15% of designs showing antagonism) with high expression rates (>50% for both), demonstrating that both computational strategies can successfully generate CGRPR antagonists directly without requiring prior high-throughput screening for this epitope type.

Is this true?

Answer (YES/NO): NO